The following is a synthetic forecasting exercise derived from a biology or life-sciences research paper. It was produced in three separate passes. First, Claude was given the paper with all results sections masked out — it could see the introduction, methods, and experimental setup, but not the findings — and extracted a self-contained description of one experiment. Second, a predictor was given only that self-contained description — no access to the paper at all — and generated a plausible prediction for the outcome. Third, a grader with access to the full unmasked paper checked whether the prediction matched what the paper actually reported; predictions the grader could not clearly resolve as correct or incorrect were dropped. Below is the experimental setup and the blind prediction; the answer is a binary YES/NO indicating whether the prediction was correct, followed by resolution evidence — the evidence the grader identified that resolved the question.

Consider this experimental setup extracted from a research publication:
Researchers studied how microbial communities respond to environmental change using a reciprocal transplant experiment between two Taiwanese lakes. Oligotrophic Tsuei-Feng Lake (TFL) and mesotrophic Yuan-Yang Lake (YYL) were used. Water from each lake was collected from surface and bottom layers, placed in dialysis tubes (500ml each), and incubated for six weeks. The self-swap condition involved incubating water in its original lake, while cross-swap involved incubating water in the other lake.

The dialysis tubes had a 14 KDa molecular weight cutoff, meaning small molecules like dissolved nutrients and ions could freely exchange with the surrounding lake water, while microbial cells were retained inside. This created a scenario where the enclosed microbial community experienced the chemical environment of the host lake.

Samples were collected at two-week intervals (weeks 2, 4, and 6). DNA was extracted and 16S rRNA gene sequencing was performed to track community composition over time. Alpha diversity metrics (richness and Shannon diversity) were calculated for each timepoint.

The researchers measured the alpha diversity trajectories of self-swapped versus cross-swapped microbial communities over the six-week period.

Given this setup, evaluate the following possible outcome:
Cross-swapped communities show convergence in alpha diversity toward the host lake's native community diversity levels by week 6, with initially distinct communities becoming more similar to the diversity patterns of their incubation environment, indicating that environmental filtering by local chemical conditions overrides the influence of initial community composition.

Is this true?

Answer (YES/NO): NO